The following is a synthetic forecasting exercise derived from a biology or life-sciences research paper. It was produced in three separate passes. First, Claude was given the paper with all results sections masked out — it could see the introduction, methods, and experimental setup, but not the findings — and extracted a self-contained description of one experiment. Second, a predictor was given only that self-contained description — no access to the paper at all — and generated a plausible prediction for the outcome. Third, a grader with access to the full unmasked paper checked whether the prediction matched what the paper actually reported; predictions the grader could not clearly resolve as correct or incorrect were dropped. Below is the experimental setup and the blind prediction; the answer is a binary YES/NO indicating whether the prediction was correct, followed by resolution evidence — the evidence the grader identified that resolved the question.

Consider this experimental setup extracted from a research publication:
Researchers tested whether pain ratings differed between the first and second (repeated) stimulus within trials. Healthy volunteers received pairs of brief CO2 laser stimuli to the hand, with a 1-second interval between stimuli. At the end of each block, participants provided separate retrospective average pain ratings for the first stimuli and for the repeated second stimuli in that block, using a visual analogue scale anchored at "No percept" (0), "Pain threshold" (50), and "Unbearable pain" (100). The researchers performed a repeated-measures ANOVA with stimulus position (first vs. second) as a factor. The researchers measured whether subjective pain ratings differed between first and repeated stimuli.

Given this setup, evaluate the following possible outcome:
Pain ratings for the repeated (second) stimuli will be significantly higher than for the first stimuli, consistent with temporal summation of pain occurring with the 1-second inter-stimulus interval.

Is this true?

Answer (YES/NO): NO